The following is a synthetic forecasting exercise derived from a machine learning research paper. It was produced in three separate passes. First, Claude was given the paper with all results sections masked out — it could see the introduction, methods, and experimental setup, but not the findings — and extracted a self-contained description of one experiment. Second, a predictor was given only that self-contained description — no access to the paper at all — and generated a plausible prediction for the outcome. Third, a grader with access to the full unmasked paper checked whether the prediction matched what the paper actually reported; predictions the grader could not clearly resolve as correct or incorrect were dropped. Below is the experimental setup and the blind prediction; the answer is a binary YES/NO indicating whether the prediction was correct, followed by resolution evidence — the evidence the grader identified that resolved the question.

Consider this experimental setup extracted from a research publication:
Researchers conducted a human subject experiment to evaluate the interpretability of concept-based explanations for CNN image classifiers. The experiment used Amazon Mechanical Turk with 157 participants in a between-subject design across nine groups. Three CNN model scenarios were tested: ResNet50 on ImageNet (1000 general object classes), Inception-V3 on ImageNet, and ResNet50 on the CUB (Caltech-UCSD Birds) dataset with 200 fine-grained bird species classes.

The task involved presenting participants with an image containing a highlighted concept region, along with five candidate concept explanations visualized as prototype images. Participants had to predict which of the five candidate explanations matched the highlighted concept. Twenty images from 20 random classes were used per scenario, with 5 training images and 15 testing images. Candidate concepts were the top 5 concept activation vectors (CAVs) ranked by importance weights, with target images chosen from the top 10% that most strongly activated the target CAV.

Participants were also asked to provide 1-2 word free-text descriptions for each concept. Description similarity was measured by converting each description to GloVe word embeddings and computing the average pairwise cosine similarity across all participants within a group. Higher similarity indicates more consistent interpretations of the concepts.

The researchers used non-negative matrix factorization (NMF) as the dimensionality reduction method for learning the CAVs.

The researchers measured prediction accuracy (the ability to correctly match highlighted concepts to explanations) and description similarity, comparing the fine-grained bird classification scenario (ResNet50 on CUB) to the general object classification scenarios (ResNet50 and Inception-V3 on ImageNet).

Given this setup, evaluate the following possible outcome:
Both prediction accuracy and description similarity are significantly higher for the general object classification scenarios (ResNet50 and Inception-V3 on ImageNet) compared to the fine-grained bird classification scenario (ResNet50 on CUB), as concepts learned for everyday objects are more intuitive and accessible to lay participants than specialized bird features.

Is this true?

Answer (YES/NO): NO